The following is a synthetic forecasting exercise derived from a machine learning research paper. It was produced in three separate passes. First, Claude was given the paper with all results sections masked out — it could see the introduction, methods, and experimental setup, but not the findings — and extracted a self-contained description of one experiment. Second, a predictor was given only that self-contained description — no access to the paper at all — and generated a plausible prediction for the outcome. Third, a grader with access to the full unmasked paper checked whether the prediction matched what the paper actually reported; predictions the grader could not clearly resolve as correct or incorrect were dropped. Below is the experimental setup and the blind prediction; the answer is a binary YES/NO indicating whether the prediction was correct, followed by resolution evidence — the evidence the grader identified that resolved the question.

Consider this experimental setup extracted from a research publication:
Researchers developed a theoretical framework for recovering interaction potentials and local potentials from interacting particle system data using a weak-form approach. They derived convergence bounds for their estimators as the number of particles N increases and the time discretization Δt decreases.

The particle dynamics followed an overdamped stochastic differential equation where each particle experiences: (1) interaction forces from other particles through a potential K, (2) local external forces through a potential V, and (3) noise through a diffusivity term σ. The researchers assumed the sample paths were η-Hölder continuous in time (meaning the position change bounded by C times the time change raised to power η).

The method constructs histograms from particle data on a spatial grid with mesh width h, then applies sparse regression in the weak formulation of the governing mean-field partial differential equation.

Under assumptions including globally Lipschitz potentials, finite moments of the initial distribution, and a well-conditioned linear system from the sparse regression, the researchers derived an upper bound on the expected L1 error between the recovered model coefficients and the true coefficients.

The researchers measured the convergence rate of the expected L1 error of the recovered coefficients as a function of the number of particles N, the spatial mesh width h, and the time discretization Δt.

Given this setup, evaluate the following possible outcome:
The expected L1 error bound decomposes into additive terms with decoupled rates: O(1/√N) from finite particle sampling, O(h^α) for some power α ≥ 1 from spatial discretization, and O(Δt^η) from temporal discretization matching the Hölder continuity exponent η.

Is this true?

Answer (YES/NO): YES